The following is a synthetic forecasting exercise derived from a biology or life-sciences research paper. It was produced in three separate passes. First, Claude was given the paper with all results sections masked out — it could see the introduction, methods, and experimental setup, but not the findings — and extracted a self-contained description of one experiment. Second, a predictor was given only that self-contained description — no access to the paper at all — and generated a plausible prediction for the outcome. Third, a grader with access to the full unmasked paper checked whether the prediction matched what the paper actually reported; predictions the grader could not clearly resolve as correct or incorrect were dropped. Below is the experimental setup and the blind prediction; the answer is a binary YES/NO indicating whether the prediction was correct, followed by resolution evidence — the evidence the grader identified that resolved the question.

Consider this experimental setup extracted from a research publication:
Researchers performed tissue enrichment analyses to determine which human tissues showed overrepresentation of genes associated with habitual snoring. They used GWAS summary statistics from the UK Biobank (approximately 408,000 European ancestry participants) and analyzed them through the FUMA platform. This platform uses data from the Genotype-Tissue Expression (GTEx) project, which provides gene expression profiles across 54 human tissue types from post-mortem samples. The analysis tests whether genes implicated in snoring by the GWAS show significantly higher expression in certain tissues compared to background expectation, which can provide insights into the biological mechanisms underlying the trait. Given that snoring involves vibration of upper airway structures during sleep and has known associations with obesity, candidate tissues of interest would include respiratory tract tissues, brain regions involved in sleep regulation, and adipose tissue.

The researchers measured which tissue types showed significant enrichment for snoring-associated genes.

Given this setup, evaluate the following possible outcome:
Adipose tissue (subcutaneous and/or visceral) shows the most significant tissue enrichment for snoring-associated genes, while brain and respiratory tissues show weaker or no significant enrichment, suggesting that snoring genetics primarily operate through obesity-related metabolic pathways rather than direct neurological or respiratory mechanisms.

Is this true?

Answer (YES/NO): NO